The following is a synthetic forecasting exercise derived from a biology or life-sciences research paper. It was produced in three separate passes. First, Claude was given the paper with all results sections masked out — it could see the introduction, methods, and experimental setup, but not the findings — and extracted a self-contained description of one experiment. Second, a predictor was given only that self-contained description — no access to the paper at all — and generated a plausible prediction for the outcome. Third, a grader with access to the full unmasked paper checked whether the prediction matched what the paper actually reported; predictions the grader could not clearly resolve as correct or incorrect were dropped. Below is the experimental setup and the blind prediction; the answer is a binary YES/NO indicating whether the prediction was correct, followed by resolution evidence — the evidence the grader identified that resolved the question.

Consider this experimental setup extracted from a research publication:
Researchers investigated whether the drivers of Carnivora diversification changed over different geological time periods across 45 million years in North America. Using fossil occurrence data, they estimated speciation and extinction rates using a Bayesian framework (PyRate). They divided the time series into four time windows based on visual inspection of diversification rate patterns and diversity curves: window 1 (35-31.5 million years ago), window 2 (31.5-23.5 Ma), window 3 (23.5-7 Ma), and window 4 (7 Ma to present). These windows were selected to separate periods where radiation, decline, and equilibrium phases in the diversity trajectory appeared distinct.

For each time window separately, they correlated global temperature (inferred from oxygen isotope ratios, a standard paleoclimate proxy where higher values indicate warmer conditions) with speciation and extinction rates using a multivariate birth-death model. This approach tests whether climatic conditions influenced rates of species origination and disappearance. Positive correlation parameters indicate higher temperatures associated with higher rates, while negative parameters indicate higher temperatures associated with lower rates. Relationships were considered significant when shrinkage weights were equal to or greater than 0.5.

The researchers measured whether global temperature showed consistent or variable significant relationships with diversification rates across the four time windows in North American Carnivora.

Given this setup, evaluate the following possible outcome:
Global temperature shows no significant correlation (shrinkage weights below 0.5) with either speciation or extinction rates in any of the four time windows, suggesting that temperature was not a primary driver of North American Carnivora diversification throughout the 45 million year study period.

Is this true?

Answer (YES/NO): NO